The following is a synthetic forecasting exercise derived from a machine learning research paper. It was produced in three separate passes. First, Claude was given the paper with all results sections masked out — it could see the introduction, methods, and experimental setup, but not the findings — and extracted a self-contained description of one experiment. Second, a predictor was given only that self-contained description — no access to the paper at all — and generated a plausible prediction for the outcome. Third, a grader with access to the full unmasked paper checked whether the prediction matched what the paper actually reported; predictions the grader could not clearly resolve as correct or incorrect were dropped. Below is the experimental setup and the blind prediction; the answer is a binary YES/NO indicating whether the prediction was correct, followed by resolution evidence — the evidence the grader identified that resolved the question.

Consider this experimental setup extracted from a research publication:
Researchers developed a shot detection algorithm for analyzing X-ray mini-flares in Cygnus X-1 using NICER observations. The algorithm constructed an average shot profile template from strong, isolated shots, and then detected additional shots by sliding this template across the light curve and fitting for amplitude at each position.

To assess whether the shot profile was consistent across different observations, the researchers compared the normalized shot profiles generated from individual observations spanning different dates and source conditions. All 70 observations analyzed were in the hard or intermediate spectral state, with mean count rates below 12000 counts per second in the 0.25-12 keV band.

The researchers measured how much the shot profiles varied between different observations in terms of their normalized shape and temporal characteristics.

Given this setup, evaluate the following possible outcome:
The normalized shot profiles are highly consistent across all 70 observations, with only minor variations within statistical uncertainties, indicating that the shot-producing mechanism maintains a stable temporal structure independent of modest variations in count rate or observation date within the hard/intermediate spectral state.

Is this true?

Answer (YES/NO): YES